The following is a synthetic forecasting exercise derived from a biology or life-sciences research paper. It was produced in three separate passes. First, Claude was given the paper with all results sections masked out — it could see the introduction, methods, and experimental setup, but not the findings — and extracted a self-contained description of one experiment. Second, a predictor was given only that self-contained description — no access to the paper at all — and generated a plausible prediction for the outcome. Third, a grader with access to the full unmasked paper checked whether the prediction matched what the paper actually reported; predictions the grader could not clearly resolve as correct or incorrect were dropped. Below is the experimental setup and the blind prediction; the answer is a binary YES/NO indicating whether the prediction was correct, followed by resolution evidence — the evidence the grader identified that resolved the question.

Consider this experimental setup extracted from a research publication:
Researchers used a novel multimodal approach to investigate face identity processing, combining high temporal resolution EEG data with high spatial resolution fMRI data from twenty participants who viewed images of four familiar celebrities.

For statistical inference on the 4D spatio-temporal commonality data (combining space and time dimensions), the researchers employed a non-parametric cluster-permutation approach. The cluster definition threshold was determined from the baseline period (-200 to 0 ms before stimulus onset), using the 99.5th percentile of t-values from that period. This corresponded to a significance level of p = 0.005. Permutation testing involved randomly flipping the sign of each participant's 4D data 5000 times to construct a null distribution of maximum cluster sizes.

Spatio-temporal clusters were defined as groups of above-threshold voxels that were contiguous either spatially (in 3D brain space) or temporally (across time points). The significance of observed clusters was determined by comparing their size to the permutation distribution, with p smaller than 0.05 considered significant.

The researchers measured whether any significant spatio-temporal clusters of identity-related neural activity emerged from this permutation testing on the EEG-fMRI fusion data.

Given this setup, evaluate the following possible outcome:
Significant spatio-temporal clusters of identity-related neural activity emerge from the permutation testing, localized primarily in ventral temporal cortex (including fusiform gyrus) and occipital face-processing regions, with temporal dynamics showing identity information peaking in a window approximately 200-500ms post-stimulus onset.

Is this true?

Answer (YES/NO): NO